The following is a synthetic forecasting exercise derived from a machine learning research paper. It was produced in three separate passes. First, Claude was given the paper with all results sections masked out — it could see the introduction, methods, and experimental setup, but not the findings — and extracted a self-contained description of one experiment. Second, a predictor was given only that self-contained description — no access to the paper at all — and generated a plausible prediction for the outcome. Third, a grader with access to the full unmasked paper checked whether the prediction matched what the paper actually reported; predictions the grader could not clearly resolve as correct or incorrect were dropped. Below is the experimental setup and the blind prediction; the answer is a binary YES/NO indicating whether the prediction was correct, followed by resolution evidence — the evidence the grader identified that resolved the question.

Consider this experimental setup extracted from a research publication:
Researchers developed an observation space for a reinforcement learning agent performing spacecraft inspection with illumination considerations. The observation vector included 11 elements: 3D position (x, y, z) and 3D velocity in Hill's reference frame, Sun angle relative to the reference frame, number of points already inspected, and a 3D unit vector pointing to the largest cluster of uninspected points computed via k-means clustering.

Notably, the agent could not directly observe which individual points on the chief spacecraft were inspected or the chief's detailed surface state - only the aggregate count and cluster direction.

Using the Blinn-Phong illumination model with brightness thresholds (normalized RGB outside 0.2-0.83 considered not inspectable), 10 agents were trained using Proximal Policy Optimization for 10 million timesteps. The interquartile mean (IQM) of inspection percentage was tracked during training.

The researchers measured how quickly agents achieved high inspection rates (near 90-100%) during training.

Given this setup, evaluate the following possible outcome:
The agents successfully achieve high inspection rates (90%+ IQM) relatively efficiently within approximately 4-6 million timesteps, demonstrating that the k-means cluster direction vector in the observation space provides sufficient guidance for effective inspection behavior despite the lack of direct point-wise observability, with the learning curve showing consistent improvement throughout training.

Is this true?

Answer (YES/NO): NO